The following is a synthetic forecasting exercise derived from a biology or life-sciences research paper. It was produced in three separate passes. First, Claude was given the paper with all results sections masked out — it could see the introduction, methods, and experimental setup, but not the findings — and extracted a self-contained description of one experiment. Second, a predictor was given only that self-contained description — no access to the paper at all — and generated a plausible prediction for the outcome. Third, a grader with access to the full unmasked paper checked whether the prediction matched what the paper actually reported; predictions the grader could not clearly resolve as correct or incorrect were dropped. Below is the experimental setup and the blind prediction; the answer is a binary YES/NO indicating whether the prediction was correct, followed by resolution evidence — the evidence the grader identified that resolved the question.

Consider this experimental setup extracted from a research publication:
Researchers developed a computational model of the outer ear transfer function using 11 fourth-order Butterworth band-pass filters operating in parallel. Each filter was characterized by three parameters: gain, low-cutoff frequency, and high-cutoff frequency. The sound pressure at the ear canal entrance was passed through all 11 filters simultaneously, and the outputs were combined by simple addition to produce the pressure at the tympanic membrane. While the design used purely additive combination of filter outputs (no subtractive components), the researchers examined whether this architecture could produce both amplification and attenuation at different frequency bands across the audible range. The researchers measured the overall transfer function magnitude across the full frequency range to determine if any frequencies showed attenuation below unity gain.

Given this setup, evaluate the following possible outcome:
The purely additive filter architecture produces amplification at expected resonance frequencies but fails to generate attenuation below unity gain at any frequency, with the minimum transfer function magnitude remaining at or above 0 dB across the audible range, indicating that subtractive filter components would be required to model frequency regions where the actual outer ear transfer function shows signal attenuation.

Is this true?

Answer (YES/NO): NO